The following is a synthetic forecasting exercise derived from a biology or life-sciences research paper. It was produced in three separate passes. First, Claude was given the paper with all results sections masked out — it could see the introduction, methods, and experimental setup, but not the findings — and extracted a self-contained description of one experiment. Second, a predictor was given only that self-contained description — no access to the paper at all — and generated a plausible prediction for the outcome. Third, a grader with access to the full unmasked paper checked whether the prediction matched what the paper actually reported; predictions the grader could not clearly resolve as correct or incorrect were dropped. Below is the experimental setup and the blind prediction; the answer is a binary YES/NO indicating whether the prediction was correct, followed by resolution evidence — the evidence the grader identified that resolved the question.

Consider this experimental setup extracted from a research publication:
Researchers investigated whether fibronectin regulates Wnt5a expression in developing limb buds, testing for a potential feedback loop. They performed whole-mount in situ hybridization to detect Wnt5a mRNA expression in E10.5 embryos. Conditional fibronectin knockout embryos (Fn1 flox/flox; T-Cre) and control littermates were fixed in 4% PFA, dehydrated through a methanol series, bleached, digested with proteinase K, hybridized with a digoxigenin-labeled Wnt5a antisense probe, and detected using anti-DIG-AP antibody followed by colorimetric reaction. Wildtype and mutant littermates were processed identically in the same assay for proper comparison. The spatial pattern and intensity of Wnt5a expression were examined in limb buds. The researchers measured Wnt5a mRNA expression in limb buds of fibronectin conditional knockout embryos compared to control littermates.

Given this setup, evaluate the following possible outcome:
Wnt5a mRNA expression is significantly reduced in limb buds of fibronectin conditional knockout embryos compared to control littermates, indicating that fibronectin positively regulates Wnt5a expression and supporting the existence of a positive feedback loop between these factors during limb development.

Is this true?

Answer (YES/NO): YES